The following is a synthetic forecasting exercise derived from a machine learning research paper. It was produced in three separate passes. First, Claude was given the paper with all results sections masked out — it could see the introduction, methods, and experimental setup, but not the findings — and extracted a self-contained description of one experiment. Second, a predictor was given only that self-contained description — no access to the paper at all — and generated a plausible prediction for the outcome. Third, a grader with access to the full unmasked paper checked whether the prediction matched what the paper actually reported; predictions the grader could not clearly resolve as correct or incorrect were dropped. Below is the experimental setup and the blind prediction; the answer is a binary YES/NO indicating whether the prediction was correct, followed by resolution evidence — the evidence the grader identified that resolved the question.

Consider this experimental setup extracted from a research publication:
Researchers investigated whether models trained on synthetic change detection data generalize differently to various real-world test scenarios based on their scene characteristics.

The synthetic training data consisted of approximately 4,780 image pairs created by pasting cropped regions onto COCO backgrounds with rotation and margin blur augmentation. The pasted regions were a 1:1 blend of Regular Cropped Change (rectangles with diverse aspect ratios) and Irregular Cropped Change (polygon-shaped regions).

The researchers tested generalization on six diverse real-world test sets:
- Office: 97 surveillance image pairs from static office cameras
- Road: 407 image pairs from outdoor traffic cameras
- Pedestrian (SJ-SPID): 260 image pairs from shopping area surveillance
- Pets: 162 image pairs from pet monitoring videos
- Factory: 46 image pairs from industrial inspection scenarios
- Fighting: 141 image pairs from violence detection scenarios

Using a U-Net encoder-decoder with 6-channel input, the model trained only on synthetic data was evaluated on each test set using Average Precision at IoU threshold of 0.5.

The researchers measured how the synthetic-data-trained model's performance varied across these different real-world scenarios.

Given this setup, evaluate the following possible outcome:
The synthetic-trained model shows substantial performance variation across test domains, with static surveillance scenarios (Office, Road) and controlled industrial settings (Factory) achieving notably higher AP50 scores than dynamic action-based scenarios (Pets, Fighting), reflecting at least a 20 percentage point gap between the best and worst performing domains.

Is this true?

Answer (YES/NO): YES